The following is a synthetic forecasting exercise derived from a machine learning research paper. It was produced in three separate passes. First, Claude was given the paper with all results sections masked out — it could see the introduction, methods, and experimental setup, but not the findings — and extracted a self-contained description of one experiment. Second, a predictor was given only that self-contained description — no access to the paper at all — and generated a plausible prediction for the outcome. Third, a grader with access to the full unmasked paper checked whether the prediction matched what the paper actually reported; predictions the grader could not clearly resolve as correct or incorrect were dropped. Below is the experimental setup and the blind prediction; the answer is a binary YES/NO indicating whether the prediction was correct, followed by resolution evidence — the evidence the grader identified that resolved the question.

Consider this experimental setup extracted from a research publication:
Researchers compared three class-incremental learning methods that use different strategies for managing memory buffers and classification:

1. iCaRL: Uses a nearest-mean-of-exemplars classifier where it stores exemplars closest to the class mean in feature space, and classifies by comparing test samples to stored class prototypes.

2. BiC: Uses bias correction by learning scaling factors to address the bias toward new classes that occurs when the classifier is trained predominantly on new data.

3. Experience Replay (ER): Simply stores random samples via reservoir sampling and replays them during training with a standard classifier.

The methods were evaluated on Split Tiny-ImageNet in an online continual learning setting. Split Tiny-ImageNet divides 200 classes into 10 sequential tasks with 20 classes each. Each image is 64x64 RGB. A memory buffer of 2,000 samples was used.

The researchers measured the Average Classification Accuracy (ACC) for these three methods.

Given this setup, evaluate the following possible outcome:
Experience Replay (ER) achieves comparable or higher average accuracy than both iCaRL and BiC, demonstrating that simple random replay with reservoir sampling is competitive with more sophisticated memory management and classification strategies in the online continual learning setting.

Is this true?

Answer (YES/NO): YES